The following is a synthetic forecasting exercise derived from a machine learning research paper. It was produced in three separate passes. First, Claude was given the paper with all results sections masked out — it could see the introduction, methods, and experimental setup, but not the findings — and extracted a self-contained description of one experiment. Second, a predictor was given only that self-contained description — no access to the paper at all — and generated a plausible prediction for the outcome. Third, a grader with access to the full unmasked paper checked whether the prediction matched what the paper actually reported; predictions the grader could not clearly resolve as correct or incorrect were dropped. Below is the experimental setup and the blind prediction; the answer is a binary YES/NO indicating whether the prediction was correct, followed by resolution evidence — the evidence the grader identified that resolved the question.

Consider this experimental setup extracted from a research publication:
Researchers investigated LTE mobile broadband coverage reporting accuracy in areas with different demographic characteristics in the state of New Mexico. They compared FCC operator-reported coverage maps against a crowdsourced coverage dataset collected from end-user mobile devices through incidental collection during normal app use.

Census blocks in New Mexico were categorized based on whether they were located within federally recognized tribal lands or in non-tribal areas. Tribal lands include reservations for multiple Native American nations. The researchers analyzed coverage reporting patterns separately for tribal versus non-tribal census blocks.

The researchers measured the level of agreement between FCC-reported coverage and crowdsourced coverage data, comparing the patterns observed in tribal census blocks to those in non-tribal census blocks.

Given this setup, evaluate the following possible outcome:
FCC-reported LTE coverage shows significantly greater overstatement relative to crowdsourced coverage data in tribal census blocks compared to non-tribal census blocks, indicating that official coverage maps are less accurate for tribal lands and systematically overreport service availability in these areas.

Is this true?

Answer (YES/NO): YES